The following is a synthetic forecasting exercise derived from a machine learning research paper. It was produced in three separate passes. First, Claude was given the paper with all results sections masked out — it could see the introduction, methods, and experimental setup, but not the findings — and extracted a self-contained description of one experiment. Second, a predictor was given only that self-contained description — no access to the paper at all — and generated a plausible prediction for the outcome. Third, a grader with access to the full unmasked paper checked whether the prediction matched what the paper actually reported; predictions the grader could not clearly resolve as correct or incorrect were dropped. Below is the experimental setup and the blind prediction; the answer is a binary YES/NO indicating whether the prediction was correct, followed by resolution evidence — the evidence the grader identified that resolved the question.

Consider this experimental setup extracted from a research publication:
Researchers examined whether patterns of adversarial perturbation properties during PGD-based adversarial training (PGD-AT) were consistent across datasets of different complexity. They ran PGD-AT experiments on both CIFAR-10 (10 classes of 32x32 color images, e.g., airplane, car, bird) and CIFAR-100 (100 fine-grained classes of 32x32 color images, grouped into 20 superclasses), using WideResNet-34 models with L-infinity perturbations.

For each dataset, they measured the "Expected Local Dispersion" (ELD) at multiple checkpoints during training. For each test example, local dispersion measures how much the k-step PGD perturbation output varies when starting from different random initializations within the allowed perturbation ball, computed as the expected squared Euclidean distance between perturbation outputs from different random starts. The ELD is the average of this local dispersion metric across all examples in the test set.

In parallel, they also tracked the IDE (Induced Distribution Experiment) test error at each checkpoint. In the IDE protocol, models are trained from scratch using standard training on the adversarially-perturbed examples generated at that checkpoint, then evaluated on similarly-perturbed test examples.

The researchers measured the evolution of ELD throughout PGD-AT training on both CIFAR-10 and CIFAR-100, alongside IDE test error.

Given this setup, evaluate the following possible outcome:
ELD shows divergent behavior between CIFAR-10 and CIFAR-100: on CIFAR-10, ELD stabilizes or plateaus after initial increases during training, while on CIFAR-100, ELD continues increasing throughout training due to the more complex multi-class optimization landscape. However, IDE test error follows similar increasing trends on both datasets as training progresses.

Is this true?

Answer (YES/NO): NO